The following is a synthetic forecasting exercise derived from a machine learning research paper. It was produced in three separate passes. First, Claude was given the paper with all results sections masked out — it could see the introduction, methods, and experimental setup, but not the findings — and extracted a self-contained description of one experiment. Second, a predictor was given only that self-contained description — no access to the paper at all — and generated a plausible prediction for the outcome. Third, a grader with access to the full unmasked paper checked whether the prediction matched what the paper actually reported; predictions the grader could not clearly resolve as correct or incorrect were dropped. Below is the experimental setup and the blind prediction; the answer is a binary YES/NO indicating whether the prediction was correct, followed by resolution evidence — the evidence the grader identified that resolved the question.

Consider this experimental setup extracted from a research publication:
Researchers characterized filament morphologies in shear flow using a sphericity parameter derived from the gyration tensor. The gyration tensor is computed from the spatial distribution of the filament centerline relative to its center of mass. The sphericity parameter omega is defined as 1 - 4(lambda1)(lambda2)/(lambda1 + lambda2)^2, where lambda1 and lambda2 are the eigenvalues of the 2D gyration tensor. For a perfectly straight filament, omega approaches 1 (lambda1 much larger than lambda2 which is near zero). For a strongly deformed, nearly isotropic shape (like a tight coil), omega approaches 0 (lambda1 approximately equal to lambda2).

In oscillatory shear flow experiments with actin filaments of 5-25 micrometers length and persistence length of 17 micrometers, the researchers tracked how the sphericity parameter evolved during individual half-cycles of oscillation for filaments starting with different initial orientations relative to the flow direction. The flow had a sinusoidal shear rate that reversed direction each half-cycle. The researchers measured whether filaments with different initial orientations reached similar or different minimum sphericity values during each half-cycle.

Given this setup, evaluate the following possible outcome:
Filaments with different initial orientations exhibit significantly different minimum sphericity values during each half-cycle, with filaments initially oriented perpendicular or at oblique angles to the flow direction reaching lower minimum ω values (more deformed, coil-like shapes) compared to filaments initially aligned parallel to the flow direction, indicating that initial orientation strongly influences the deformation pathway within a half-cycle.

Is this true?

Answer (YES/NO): NO